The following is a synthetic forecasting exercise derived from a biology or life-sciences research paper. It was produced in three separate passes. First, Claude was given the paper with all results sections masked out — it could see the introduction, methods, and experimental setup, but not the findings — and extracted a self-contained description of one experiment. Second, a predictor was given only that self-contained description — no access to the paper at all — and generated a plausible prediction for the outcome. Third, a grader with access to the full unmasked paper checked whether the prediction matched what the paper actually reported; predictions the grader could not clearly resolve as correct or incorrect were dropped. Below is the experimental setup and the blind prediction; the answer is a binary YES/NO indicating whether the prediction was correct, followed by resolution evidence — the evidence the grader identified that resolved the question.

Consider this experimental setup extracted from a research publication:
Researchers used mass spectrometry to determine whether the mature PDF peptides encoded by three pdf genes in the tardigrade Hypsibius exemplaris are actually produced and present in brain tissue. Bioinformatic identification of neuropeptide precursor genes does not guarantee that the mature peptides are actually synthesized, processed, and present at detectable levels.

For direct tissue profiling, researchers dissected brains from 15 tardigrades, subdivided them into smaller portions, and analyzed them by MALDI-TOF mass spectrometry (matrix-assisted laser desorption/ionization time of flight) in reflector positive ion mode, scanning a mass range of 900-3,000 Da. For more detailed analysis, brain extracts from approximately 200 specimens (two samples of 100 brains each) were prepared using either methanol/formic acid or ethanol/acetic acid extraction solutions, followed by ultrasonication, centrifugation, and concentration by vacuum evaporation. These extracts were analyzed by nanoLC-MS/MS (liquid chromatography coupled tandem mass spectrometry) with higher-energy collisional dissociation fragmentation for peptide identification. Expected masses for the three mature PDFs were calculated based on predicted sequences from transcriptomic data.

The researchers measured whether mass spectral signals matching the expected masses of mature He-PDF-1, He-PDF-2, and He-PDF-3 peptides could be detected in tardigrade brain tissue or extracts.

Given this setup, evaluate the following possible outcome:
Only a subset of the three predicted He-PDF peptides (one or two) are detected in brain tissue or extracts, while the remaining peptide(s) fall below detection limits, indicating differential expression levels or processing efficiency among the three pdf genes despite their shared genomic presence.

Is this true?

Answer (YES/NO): NO